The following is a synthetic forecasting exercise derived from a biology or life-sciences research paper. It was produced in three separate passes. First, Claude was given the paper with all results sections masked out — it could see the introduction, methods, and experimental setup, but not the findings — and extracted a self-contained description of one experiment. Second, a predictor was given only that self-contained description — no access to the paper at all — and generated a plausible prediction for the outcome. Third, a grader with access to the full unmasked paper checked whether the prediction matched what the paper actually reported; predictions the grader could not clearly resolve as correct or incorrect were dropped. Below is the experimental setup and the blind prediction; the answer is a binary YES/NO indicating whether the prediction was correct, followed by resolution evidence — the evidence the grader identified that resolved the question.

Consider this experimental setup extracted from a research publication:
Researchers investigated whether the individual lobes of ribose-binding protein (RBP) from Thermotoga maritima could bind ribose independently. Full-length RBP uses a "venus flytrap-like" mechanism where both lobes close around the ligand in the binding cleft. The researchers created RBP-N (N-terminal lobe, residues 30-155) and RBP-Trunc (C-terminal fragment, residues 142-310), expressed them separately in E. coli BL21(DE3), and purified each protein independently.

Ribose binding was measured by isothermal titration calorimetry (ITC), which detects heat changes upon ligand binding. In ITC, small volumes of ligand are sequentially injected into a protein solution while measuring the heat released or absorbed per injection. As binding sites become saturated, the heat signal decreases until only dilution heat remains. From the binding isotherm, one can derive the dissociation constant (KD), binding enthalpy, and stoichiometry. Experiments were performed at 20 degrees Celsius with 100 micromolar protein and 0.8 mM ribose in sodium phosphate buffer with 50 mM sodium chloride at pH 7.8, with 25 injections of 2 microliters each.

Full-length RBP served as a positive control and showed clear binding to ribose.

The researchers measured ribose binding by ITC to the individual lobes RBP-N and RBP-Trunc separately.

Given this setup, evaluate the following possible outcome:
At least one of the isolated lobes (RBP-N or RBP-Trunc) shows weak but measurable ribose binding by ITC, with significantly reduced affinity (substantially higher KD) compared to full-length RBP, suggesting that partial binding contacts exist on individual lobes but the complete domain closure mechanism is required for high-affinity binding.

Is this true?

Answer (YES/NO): NO